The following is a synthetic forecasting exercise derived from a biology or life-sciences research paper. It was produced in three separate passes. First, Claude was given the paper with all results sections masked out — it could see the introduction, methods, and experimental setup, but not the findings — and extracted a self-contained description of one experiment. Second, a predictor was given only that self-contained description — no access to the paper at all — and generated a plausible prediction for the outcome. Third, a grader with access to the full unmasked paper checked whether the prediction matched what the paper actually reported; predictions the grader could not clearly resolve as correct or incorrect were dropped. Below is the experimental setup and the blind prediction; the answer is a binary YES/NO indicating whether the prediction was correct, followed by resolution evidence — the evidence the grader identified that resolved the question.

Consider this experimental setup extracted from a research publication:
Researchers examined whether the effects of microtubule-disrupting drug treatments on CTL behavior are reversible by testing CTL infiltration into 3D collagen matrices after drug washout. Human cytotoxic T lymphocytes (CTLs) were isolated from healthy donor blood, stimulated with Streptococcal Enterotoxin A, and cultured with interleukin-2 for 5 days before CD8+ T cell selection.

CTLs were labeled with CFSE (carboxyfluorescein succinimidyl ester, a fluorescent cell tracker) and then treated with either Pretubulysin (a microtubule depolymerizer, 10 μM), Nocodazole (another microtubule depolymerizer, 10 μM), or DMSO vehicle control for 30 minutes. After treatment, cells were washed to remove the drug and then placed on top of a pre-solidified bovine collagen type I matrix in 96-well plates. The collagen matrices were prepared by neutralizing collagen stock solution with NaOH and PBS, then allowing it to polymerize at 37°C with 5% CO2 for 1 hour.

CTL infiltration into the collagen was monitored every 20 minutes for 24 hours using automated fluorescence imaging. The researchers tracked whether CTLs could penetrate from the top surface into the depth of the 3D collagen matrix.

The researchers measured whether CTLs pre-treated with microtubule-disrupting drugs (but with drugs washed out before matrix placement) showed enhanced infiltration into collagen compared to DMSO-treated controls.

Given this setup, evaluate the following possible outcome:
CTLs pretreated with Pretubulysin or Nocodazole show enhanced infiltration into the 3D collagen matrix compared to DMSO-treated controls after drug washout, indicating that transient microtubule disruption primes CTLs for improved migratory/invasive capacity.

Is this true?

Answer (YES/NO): YES